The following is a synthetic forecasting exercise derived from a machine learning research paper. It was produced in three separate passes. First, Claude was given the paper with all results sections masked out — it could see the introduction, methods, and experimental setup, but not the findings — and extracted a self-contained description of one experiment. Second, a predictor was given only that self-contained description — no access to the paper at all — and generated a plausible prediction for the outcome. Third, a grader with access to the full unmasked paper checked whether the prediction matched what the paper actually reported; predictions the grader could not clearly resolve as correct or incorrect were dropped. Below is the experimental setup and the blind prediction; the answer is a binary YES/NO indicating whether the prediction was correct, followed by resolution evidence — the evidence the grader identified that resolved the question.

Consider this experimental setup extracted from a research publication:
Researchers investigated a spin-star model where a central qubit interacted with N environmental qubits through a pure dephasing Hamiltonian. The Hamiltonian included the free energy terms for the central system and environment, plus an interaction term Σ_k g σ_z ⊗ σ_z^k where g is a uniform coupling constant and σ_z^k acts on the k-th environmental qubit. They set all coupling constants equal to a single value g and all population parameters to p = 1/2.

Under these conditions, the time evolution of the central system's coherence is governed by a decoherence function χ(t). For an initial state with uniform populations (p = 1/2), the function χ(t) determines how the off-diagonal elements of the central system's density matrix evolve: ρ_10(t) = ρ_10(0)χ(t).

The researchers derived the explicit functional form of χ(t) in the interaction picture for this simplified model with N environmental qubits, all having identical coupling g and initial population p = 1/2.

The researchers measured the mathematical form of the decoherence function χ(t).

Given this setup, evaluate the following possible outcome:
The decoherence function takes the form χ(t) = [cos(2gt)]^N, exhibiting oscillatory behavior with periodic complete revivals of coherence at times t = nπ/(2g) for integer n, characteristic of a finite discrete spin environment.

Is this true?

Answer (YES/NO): YES